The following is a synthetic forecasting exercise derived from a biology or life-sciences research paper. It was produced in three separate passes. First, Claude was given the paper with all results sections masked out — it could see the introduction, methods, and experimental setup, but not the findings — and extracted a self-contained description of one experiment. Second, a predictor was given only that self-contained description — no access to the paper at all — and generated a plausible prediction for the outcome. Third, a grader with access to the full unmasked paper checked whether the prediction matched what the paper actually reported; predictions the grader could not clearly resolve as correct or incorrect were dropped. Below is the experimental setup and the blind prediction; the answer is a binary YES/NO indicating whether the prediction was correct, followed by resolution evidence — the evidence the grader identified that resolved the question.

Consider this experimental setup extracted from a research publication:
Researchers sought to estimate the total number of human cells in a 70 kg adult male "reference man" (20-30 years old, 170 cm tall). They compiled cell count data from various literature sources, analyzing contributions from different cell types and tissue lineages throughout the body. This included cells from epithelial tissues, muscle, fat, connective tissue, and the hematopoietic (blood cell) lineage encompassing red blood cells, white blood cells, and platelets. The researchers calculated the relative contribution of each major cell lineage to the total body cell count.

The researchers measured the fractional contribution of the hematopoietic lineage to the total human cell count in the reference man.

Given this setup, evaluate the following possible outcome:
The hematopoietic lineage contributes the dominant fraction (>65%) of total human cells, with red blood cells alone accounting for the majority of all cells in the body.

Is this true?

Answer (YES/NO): YES